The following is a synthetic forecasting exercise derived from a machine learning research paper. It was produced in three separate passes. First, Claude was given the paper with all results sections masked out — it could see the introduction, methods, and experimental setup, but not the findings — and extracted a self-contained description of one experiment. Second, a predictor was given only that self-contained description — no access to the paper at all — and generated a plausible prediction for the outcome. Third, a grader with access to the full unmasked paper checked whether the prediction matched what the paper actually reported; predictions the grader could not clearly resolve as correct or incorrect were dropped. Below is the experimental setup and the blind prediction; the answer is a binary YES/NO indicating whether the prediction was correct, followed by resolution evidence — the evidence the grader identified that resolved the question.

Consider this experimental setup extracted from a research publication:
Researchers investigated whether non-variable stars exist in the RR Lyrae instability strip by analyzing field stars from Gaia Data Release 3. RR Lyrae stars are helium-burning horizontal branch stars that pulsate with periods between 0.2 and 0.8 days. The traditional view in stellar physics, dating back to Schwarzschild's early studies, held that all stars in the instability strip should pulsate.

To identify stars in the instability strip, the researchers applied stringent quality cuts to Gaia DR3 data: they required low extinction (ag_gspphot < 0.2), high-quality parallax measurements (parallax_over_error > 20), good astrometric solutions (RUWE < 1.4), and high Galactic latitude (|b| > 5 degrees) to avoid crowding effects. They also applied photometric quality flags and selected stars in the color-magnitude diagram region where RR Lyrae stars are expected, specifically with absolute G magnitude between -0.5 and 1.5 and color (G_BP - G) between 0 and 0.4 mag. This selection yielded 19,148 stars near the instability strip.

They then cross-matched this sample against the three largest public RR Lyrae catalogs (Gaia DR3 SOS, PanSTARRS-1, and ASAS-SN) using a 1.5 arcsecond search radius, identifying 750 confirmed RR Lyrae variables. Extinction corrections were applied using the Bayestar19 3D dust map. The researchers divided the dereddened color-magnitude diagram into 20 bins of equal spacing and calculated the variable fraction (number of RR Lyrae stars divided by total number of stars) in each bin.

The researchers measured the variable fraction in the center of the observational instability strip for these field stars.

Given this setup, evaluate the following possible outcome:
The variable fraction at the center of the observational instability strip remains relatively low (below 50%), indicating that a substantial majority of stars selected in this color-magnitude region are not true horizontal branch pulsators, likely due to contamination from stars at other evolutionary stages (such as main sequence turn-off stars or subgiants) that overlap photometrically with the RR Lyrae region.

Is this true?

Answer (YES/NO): NO